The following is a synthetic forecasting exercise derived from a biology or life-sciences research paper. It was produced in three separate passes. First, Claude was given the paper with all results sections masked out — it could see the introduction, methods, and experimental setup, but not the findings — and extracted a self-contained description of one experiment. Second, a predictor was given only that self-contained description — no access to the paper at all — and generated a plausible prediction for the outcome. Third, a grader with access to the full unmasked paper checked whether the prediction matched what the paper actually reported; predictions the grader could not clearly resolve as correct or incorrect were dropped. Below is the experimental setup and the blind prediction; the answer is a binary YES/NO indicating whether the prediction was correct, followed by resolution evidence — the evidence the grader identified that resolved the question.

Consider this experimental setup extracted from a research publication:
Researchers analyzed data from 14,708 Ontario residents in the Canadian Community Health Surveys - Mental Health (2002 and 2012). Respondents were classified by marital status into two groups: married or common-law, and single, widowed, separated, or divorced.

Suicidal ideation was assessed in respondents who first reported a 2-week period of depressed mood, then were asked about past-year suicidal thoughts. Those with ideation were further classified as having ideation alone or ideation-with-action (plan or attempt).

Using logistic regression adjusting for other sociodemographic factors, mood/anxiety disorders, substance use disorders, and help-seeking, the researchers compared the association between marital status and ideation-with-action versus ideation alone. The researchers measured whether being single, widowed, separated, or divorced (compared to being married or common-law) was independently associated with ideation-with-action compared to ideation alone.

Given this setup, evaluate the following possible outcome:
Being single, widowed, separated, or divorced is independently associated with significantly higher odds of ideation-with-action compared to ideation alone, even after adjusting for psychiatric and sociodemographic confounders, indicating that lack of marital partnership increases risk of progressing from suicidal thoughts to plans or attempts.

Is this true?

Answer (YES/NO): YES